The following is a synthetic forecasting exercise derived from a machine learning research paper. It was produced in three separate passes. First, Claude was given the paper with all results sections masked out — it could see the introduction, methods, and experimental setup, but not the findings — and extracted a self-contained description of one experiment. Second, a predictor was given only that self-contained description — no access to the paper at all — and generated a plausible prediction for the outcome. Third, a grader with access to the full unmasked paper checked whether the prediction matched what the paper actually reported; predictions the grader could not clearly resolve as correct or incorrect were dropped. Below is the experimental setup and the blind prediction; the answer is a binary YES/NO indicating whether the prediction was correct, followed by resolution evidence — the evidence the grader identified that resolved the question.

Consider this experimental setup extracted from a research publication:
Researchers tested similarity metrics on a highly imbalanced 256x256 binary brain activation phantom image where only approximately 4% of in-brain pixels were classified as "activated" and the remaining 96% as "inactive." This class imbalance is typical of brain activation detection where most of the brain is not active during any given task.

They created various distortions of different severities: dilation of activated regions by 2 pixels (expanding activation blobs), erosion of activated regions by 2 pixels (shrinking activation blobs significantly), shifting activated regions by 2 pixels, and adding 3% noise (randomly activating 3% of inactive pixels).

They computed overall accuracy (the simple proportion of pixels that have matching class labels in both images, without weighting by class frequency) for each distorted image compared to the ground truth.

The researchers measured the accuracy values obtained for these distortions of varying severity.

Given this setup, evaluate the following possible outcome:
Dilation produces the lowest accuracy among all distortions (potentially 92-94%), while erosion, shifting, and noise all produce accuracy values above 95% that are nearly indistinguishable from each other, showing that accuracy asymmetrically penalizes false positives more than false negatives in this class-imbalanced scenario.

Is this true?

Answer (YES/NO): NO